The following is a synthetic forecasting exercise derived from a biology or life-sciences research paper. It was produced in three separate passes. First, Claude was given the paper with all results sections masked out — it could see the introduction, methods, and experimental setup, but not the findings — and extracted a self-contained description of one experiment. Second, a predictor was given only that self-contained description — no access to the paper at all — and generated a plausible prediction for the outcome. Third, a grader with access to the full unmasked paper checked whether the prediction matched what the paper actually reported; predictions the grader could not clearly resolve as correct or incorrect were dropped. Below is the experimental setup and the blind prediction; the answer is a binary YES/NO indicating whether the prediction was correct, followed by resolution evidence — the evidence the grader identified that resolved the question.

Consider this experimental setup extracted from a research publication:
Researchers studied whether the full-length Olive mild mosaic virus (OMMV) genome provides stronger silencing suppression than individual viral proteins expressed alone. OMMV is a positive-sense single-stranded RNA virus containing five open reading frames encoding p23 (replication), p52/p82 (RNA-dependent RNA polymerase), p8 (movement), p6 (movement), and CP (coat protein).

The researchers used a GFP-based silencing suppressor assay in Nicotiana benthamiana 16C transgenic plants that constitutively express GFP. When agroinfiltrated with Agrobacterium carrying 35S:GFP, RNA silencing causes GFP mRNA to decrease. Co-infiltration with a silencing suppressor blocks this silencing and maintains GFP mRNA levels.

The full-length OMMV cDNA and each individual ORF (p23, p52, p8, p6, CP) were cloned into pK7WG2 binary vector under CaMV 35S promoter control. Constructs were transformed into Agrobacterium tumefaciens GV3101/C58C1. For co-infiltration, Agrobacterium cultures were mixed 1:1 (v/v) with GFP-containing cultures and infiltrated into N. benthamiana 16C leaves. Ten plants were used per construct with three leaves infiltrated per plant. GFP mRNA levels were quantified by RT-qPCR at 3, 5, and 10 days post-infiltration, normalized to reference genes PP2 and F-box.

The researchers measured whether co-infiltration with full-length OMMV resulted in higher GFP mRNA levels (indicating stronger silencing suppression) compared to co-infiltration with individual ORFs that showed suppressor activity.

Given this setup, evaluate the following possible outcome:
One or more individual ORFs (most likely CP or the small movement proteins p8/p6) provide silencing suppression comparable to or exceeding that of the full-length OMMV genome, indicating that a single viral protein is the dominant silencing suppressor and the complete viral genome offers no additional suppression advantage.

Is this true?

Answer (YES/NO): NO